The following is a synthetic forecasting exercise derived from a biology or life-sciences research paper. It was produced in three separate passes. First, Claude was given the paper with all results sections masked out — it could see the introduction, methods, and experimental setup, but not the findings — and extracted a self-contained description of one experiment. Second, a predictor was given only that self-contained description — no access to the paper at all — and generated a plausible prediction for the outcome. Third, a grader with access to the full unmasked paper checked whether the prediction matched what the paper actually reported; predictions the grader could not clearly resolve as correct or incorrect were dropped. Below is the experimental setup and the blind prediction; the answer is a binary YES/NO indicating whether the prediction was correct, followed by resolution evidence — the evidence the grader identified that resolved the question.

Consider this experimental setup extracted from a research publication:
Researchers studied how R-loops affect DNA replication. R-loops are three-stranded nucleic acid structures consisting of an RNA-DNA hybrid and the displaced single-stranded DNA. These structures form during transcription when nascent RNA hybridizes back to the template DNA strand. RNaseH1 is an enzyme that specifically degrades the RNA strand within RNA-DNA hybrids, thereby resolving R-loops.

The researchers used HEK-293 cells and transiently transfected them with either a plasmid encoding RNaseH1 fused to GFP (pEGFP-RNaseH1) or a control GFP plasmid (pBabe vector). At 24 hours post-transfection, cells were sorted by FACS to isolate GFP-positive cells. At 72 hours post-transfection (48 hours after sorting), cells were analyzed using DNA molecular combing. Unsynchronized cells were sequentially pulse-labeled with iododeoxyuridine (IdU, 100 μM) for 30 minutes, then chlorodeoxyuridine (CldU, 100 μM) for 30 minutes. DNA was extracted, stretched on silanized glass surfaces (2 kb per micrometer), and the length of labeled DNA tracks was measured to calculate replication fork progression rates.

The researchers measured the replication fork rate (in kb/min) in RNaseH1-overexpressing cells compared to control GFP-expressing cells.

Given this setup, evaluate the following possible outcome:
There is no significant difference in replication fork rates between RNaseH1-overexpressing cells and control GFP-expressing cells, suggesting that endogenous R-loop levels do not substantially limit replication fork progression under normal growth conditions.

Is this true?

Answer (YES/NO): NO